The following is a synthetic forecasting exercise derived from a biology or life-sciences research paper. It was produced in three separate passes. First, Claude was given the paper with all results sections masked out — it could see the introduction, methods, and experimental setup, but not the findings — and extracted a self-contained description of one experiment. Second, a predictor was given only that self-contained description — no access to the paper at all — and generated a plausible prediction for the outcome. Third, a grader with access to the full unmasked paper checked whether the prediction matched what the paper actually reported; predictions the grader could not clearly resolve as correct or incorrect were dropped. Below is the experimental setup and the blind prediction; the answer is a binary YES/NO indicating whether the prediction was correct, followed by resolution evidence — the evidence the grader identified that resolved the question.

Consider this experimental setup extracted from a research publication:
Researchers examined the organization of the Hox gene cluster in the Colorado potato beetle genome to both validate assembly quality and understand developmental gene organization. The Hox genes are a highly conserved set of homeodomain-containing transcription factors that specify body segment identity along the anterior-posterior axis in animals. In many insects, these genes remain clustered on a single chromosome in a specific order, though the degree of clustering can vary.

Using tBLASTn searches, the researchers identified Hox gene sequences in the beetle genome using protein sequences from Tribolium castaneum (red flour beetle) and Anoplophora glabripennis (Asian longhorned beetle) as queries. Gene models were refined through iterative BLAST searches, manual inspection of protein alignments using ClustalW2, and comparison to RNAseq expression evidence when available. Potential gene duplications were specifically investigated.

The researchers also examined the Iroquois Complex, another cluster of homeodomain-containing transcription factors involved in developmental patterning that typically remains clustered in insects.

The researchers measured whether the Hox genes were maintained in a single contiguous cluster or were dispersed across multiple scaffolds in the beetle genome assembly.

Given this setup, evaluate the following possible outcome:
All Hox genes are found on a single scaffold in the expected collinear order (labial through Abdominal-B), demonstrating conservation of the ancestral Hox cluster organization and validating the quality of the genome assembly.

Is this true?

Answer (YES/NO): NO